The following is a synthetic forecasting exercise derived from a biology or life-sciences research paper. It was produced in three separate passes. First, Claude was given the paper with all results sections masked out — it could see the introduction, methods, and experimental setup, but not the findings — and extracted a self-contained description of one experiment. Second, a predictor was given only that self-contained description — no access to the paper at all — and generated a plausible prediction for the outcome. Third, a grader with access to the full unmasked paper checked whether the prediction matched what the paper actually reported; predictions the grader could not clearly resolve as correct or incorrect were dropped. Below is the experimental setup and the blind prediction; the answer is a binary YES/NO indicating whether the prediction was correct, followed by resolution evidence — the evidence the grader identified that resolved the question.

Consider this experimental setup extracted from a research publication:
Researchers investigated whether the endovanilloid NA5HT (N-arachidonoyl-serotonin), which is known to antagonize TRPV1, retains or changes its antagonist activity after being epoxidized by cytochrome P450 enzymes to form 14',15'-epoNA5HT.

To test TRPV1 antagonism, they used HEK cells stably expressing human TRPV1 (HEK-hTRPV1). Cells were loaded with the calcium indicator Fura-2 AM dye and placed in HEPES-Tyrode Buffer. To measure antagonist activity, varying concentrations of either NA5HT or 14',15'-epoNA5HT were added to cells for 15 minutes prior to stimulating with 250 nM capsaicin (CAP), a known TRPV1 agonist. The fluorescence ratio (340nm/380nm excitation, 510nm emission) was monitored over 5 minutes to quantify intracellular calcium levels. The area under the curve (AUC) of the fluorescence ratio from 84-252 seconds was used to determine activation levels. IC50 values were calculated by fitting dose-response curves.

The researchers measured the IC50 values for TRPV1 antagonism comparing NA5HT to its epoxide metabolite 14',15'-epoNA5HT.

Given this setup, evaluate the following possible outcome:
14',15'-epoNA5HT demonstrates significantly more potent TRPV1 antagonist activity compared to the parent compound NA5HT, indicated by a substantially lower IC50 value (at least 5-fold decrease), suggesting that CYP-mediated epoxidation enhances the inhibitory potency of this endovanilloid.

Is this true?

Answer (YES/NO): YES